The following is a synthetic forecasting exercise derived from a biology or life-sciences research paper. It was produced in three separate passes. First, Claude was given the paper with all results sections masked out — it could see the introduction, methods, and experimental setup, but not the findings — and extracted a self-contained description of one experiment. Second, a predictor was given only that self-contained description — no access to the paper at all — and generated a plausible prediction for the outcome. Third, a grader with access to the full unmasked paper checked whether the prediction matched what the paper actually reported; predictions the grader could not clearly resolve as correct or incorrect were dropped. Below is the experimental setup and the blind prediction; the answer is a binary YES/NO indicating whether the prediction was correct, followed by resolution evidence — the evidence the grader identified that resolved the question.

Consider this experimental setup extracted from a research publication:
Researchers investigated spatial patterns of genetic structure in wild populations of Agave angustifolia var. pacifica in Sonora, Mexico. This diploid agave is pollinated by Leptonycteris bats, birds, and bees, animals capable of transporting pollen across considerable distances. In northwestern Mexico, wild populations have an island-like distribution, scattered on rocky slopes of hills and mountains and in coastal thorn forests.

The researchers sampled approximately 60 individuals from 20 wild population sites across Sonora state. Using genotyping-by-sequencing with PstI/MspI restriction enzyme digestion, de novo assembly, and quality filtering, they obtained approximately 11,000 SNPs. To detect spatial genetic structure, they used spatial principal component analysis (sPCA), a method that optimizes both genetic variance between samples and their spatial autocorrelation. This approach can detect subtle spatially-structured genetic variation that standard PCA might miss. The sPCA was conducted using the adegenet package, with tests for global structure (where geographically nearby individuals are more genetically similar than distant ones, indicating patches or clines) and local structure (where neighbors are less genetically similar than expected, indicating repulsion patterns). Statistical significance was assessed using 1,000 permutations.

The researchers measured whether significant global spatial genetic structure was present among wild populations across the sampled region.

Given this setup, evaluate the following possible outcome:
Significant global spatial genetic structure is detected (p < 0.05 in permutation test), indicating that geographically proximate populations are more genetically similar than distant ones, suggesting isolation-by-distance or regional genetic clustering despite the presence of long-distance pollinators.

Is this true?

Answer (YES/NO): YES